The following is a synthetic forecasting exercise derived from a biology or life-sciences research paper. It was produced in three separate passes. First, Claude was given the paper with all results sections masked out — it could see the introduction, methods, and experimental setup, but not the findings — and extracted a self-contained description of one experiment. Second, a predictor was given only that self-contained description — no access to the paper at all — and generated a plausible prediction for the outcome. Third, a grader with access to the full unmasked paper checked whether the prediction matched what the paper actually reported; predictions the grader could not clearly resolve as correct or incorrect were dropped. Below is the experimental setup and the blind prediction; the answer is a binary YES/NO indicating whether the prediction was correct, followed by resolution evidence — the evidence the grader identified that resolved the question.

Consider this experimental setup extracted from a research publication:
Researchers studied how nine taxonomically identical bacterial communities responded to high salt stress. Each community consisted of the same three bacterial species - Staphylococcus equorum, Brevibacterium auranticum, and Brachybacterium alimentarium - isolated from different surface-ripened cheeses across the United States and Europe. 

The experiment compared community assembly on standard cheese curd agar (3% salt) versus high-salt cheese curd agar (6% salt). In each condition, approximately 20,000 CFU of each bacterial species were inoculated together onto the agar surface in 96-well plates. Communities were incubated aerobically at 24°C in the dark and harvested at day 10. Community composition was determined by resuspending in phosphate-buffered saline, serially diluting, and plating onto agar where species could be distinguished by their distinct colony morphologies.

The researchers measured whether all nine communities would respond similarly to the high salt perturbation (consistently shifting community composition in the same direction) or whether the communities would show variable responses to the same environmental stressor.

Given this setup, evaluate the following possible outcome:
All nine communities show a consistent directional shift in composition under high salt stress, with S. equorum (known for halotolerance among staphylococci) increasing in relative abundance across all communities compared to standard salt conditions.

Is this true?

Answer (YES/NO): NO